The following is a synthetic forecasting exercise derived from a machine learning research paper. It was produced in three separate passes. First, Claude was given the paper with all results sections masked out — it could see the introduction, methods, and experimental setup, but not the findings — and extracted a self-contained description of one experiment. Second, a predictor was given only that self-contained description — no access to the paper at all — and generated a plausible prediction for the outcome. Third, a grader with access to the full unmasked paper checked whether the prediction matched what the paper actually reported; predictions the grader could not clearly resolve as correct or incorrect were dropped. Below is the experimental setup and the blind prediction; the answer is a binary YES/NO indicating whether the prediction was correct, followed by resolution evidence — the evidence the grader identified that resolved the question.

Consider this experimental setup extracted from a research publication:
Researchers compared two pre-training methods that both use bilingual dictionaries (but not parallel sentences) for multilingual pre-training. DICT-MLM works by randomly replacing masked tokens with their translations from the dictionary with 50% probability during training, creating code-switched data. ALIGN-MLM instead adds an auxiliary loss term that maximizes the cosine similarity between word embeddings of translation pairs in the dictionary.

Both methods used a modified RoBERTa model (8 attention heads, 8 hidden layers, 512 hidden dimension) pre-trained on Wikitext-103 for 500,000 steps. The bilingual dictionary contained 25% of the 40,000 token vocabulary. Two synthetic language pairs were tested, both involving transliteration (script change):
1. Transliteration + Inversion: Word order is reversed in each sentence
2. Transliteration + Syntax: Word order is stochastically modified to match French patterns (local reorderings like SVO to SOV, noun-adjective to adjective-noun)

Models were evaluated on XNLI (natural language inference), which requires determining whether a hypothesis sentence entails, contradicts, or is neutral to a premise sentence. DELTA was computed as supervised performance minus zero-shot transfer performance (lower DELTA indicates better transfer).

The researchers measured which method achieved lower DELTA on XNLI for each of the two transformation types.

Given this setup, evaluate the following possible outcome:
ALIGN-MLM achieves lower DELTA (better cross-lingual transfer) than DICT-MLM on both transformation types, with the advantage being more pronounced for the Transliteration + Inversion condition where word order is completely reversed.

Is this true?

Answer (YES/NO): NO